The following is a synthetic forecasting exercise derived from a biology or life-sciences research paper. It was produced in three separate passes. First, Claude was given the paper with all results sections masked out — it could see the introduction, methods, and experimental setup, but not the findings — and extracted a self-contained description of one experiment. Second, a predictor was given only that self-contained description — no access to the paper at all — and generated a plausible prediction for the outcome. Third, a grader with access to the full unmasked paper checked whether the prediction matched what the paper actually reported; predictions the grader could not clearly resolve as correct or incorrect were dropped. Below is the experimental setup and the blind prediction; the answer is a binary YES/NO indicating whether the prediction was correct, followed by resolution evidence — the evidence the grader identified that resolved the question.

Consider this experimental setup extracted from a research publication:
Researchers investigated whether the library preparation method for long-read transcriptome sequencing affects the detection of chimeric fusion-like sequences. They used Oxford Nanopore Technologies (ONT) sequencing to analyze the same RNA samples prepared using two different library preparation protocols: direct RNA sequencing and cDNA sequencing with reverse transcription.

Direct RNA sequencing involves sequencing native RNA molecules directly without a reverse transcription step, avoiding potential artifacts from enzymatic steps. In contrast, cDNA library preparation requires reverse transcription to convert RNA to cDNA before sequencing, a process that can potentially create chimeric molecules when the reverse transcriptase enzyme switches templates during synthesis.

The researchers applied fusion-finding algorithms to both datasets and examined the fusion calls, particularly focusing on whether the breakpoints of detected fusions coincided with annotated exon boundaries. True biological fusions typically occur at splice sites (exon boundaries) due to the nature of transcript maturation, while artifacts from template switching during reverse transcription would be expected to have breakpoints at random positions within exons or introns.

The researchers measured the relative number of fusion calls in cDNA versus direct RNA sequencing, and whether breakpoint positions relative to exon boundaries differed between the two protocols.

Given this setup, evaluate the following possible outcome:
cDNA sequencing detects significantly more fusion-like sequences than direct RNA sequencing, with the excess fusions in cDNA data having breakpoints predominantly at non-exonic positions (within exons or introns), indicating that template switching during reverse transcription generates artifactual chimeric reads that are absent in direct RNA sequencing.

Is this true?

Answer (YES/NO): YES